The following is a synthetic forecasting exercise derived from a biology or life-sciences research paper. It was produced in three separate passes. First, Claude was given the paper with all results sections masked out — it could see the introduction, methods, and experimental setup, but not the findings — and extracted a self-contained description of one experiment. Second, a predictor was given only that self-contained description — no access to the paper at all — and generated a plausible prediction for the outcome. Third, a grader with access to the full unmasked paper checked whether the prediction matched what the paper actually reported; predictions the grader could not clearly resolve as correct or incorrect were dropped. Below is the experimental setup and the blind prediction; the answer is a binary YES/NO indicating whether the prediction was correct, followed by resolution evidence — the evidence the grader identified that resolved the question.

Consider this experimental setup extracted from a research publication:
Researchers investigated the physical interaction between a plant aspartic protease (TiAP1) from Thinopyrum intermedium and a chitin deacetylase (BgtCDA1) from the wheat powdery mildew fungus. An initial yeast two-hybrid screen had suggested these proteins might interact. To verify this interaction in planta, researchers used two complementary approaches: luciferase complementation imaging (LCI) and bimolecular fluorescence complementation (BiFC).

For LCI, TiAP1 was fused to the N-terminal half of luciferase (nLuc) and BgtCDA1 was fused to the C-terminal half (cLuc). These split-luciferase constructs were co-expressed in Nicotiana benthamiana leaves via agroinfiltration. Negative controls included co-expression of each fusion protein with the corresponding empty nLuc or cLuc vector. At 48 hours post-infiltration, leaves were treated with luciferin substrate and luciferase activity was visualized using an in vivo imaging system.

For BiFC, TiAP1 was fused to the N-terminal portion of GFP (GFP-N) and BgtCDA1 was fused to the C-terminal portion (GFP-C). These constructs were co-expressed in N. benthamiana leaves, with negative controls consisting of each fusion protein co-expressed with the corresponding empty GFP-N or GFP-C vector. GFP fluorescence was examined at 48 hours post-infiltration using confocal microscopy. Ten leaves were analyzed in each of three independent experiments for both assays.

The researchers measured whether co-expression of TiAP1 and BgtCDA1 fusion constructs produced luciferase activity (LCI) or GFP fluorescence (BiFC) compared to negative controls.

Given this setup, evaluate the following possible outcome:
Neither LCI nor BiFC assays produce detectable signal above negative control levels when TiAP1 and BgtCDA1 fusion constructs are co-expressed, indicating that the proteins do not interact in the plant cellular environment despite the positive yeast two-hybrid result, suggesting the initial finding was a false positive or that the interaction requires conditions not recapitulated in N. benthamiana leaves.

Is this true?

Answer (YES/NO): NO